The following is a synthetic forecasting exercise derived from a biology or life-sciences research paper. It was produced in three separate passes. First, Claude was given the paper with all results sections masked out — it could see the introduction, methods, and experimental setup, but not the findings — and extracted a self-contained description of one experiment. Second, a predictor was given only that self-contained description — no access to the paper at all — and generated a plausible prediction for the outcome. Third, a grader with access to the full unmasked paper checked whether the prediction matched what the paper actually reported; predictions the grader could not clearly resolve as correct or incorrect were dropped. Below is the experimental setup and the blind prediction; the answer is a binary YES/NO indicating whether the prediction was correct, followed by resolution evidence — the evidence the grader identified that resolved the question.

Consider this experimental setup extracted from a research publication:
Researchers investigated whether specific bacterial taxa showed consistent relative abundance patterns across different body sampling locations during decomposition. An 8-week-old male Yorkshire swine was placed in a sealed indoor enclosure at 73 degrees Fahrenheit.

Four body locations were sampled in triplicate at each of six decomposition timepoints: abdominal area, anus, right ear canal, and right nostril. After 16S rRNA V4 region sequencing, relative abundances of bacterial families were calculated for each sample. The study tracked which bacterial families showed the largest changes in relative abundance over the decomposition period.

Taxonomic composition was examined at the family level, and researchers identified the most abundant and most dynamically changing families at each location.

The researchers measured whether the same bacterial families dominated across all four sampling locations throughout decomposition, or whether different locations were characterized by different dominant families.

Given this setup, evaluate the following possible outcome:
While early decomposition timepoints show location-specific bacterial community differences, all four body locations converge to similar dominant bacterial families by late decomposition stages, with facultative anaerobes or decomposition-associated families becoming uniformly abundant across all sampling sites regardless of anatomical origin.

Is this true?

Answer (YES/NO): NO